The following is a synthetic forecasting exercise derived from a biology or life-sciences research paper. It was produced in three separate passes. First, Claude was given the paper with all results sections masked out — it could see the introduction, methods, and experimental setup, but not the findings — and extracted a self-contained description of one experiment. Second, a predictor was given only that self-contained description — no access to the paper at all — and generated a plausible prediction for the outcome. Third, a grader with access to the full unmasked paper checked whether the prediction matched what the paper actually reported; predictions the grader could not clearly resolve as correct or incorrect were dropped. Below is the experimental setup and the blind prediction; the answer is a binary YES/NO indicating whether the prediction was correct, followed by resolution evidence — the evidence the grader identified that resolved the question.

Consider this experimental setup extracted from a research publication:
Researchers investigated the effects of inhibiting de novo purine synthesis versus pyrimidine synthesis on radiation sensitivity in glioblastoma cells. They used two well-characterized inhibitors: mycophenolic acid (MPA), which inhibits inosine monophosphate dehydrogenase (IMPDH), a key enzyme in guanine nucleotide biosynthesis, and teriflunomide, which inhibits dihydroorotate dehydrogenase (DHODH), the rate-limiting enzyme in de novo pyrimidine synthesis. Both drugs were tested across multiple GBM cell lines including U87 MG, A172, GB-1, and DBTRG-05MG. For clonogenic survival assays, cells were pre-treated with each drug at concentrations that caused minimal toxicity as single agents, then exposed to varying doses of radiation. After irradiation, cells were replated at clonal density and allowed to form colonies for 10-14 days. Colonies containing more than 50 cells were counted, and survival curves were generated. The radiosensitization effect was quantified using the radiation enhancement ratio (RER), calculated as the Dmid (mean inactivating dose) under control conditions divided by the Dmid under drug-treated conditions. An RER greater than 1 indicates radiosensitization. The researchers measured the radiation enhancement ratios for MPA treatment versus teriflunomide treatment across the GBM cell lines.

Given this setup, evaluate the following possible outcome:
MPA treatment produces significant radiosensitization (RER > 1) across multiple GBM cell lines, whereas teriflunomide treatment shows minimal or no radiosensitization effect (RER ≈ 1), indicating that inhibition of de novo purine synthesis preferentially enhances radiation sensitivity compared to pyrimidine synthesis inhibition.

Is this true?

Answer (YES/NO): YES